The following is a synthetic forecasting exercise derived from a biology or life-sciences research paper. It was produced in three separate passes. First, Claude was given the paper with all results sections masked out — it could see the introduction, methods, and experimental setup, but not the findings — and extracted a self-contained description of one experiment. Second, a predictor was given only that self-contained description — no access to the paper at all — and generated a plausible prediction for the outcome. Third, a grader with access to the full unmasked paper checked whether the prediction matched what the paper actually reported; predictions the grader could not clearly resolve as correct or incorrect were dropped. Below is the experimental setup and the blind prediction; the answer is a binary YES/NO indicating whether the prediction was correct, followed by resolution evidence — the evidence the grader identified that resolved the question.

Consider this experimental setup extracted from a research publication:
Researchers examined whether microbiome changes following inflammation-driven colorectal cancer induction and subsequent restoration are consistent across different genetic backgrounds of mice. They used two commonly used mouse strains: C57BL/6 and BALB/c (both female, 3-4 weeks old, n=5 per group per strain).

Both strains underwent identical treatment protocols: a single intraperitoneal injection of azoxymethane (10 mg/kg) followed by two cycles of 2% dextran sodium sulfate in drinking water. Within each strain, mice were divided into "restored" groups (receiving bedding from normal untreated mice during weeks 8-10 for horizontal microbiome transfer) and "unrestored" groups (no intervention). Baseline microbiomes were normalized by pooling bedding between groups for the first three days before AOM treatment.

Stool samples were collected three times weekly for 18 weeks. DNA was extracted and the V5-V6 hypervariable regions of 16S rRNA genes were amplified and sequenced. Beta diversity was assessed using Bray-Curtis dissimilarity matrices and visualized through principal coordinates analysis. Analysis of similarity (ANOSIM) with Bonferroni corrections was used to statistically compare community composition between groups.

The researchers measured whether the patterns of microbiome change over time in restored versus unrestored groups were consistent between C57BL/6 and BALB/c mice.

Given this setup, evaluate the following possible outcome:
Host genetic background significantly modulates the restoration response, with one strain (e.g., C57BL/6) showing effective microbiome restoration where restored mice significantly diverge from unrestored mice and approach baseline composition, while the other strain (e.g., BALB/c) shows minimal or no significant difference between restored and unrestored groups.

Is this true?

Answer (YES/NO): NO